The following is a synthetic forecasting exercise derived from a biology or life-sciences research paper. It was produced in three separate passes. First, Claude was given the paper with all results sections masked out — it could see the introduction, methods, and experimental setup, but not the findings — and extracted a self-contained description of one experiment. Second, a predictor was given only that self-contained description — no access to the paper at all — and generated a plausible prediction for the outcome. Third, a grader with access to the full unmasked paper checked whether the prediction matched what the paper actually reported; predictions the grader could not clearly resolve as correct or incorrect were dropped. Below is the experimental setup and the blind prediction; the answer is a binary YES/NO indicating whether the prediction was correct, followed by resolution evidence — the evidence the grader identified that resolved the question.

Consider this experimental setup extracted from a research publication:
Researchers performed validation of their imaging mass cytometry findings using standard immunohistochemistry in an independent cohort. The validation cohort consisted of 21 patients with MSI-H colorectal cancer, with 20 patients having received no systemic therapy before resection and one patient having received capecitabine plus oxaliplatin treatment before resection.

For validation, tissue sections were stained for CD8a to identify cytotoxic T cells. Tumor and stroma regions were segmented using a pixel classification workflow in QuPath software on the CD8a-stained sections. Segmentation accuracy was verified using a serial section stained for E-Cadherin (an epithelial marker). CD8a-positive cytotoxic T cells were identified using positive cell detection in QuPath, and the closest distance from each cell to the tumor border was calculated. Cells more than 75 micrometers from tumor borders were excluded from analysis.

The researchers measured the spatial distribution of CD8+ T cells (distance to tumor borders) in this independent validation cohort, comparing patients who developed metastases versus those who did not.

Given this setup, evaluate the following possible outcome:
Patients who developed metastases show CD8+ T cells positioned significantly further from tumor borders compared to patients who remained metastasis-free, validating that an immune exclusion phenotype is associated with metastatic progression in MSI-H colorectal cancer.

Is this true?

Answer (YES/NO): YES